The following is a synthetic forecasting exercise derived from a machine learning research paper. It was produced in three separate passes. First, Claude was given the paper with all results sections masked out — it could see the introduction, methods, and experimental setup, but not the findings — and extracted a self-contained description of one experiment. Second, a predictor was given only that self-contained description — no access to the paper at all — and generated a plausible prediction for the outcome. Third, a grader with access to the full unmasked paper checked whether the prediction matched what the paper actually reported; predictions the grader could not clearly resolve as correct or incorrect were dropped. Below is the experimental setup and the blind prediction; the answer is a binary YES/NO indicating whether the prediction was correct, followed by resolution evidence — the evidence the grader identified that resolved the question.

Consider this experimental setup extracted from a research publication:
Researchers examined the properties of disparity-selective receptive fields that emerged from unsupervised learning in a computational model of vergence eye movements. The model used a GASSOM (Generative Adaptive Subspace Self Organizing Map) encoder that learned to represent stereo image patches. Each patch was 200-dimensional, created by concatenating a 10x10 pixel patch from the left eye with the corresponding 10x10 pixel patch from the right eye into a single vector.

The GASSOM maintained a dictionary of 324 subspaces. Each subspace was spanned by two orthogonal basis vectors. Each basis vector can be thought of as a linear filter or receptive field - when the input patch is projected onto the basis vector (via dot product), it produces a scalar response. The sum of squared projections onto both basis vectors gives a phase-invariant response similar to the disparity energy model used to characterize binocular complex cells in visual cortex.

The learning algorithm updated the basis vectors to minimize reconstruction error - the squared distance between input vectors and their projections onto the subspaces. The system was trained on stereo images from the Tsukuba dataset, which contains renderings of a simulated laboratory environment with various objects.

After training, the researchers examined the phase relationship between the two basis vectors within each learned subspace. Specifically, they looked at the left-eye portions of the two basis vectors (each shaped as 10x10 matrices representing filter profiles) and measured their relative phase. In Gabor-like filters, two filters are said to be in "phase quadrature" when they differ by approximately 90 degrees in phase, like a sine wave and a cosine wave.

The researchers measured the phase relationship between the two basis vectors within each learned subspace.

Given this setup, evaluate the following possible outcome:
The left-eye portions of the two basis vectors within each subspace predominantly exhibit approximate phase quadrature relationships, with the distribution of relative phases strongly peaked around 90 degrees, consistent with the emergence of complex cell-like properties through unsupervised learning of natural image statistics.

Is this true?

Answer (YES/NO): YES